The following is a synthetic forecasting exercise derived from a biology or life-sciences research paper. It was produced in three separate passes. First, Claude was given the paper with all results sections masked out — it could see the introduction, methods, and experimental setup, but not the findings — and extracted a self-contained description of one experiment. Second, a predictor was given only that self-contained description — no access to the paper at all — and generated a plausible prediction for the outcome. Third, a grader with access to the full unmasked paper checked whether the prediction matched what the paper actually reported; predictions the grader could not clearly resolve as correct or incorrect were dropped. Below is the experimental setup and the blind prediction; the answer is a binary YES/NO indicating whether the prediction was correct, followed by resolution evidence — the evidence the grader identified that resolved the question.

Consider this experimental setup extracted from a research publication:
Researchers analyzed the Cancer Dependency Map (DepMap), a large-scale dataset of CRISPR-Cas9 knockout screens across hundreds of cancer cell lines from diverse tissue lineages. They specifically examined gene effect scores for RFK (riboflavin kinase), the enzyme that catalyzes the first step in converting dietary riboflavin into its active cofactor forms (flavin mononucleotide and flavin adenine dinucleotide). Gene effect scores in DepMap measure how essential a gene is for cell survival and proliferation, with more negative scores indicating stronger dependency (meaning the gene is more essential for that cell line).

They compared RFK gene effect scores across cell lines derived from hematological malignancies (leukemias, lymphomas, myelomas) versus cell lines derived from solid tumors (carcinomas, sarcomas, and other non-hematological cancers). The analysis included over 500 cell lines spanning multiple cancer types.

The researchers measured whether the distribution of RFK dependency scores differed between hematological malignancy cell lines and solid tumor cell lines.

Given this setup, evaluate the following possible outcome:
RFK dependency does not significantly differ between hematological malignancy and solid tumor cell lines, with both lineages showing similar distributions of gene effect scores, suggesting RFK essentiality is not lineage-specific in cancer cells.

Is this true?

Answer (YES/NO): NO